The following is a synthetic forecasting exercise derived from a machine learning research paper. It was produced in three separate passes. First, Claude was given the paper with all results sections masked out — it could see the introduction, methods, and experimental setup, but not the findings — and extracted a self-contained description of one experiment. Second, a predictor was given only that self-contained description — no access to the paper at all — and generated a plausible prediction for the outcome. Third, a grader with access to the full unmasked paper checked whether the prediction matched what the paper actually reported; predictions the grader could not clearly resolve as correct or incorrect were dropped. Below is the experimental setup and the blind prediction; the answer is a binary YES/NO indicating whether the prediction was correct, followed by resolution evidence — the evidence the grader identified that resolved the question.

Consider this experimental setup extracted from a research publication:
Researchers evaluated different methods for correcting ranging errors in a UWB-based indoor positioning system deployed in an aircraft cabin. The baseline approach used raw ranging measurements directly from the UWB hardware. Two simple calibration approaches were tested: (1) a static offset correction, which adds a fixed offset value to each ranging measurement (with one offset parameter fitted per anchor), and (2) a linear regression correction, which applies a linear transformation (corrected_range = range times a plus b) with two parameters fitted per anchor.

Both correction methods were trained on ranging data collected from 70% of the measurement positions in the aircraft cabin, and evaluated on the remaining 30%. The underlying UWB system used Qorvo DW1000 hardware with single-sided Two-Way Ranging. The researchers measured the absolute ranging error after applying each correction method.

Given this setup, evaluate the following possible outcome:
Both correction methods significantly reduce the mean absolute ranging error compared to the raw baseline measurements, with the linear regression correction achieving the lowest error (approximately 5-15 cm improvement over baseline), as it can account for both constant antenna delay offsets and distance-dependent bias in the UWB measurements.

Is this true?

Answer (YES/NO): NO